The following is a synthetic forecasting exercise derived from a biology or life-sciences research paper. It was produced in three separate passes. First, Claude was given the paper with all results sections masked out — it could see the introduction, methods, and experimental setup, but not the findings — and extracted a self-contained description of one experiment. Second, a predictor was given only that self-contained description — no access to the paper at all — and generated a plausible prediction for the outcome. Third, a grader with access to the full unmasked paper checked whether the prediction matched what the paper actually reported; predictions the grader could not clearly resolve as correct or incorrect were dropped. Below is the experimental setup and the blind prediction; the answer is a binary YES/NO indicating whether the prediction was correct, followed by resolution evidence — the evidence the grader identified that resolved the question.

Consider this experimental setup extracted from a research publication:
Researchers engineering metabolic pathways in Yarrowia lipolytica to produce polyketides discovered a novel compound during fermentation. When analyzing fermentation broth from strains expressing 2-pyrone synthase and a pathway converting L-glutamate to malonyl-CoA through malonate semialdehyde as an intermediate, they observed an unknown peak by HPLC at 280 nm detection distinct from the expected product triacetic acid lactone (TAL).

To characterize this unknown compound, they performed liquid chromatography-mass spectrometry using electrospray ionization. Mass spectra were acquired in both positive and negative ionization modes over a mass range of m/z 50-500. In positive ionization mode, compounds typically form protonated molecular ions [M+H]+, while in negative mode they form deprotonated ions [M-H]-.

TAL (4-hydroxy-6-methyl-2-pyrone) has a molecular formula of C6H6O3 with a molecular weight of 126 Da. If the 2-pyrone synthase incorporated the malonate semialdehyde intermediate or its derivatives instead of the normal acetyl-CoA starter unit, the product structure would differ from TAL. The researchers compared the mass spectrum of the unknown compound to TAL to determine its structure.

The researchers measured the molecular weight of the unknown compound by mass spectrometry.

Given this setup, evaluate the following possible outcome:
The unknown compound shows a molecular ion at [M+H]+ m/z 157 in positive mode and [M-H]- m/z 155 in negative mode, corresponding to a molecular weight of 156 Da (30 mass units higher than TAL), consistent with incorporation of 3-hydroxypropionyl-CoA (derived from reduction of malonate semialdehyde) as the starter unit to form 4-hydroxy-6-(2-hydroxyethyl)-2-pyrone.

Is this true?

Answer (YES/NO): YES